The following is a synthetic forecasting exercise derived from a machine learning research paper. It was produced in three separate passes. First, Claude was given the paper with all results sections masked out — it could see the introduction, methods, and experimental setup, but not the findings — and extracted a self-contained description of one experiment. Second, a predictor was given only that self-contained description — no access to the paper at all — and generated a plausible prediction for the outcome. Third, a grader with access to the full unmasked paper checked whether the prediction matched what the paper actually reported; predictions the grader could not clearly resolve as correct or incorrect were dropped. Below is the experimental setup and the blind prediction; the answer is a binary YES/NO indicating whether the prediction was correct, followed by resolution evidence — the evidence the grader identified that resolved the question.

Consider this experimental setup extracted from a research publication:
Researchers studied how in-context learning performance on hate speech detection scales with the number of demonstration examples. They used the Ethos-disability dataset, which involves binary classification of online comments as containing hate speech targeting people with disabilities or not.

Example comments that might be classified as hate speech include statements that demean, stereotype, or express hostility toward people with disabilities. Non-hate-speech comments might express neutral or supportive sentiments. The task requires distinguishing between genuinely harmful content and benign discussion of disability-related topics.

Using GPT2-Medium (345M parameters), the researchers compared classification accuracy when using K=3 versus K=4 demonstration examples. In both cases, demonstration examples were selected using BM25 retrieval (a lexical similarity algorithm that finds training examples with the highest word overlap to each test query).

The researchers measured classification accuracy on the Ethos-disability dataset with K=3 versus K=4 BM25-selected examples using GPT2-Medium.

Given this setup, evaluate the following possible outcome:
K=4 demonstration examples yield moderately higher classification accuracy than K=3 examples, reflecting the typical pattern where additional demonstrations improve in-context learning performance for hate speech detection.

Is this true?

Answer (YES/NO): YES